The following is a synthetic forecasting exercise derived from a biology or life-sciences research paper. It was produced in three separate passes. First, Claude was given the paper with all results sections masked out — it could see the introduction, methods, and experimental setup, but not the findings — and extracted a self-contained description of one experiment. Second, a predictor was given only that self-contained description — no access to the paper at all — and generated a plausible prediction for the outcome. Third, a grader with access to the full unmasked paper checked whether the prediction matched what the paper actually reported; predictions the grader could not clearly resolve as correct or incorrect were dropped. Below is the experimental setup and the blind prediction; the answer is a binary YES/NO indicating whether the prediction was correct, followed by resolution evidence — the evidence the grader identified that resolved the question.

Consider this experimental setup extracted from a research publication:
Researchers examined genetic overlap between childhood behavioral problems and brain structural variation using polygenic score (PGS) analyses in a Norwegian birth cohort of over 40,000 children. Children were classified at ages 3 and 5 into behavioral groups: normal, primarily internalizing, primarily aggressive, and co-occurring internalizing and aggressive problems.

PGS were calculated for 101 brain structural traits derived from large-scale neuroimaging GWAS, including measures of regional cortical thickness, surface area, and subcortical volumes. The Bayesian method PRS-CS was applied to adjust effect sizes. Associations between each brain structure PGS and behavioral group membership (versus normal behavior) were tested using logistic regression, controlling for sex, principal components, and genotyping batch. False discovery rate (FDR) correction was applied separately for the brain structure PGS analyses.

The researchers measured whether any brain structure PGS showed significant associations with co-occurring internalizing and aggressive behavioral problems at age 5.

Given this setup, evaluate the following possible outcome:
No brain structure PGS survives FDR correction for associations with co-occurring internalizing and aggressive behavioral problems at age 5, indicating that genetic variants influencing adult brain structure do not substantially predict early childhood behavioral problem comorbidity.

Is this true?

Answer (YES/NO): NO